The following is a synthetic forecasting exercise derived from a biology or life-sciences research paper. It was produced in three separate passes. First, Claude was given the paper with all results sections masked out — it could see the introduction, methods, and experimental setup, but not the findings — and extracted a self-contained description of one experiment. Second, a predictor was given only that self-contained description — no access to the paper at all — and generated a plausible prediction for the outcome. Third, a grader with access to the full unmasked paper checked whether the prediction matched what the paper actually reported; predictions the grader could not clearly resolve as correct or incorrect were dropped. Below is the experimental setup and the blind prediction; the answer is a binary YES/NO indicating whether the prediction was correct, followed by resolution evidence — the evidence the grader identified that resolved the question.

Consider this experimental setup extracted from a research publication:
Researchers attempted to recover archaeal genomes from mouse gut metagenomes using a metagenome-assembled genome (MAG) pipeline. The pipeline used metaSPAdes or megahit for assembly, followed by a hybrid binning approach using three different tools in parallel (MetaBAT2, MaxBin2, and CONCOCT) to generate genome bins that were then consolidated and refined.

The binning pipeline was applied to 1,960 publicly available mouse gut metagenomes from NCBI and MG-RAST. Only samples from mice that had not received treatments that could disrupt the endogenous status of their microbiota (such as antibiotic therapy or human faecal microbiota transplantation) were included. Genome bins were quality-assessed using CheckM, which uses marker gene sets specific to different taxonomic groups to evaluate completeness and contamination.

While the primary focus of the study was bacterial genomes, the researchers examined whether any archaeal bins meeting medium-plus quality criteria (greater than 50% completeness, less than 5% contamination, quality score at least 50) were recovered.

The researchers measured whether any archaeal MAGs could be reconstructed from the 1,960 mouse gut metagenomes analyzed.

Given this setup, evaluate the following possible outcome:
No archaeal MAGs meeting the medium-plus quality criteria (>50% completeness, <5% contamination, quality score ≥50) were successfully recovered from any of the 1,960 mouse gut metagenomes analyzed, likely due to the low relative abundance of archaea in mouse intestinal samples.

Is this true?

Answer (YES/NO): YES